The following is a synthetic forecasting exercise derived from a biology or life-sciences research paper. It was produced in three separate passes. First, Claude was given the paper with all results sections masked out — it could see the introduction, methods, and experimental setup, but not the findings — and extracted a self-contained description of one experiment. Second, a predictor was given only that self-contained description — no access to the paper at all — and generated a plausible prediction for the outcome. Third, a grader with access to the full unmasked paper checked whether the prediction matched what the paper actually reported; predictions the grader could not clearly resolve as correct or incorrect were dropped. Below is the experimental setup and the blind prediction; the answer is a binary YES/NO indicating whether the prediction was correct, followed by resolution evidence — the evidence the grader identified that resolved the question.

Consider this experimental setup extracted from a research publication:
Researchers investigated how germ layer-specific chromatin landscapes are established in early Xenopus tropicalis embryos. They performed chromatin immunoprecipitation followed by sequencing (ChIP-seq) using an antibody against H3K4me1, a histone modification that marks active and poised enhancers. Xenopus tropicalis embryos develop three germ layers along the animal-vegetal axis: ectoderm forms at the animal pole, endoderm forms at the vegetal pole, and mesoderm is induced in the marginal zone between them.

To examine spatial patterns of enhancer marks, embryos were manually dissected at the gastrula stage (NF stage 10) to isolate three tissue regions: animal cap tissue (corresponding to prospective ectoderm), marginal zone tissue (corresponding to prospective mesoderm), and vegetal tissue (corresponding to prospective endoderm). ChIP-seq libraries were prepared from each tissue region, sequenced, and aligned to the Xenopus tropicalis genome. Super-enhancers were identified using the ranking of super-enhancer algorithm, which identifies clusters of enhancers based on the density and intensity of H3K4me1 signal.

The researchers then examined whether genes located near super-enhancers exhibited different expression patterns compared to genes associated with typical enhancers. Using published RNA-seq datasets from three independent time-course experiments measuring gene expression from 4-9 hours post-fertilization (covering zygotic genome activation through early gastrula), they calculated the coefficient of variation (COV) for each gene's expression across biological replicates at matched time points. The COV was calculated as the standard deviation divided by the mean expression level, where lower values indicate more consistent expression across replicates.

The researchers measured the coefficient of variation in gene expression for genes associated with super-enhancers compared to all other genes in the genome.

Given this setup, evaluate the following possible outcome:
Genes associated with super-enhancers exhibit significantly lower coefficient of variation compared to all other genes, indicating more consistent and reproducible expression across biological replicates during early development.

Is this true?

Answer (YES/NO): YES